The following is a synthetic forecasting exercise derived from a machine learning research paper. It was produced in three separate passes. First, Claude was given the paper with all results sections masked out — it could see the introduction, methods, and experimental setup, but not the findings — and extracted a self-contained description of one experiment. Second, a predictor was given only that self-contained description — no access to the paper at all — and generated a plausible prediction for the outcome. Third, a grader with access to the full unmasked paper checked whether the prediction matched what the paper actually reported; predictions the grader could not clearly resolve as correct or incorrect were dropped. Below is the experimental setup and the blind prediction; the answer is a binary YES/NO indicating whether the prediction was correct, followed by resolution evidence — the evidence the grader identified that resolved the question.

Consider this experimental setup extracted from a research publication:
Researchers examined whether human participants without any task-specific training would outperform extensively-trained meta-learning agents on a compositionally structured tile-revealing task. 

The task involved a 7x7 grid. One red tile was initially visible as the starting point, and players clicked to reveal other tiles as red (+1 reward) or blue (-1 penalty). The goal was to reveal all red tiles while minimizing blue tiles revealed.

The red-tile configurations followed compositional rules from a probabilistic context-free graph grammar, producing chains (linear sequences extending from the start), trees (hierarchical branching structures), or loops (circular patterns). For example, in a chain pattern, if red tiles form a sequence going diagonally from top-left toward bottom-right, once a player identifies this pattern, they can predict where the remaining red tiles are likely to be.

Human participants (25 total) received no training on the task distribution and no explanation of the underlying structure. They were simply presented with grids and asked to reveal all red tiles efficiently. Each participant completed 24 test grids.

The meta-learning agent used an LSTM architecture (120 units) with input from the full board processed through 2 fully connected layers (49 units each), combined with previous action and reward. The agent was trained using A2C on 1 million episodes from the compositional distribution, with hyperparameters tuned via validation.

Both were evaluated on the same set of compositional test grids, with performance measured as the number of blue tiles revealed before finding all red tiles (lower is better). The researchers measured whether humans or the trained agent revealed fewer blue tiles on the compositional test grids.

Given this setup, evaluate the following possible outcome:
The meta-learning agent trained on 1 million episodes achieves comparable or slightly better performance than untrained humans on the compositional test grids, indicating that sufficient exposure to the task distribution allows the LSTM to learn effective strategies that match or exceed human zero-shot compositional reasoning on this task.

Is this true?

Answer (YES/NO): NO